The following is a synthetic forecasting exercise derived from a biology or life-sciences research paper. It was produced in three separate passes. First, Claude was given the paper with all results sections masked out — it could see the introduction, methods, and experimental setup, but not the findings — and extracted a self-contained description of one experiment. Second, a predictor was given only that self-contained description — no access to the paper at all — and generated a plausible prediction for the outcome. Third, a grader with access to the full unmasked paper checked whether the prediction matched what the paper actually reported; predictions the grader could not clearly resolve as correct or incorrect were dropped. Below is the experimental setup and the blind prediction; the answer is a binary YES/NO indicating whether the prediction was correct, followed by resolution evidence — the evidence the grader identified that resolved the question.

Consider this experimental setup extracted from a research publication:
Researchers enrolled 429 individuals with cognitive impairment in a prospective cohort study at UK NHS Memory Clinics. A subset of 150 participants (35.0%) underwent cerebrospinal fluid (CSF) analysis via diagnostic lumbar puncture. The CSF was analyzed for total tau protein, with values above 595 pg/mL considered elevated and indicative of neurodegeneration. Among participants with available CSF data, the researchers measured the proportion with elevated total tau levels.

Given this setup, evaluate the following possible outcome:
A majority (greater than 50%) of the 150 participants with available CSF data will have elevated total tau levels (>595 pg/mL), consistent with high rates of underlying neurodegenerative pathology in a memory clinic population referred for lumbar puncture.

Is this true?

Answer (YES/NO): NO